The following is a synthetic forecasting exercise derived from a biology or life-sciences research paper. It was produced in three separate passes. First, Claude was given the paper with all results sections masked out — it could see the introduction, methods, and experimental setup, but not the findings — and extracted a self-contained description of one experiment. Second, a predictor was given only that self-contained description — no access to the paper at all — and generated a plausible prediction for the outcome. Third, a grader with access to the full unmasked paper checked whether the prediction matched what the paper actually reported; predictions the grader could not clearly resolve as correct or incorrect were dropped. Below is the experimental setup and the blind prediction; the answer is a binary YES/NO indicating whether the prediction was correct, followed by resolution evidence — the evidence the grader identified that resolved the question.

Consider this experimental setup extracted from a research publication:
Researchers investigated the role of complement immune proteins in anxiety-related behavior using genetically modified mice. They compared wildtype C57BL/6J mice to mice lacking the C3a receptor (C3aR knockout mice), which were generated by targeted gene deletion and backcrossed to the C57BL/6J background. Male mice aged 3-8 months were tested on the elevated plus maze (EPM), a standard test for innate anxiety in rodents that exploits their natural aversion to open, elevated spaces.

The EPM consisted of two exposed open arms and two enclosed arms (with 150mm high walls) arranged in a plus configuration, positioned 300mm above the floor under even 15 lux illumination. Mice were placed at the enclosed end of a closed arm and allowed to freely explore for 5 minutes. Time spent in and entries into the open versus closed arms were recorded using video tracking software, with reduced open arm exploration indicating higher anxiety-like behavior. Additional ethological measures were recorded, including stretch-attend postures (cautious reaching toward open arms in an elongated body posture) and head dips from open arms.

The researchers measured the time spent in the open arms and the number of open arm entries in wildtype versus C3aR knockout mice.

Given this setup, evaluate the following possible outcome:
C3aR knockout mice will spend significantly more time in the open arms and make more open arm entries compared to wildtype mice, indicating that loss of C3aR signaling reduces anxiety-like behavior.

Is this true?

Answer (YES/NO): NO